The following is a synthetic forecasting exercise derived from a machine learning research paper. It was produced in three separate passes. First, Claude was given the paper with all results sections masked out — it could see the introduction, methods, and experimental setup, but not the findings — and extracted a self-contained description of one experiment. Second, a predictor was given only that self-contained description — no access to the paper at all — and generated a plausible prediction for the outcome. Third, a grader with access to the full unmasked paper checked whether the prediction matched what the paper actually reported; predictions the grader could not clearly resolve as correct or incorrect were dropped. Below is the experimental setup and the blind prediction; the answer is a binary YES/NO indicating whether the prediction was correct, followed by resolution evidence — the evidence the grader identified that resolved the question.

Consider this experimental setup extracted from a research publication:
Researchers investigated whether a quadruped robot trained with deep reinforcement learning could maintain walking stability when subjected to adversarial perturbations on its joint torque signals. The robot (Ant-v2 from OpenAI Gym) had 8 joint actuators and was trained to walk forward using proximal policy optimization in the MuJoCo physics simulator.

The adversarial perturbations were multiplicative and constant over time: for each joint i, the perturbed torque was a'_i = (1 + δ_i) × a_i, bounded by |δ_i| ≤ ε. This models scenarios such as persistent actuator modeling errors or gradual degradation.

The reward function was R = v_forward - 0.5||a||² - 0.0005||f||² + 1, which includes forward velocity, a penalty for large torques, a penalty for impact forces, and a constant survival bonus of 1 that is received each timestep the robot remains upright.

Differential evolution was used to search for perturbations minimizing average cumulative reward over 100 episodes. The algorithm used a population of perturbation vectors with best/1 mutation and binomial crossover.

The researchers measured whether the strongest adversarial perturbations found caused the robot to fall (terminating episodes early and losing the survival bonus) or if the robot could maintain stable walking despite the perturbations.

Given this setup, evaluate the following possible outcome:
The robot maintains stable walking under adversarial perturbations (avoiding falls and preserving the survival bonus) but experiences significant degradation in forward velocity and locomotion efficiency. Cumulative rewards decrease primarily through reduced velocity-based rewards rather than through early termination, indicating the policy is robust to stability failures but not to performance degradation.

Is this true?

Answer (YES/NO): NO